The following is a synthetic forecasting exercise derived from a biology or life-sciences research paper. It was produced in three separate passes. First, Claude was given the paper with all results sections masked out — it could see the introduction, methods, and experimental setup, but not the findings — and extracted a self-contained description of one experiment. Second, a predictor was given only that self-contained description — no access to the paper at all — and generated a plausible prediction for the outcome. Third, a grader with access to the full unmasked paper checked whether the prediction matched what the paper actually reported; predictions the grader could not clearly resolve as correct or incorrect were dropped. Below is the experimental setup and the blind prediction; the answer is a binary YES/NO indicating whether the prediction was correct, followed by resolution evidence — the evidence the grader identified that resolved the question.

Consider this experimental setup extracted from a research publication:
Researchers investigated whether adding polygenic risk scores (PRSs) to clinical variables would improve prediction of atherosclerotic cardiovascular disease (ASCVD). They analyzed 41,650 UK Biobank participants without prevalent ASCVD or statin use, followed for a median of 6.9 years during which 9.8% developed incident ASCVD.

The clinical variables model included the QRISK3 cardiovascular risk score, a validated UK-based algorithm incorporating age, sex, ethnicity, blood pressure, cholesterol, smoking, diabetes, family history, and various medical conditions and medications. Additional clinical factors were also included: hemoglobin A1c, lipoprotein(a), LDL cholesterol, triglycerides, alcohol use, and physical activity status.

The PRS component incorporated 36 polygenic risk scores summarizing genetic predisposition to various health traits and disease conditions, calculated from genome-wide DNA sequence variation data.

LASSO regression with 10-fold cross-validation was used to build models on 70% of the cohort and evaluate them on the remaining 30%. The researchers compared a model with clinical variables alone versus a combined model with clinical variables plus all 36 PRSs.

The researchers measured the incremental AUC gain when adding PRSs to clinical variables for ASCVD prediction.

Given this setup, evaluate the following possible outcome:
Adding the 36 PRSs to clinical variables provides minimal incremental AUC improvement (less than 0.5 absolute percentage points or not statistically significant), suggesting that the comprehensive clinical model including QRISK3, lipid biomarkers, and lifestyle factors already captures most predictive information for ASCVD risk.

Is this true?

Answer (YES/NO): YES